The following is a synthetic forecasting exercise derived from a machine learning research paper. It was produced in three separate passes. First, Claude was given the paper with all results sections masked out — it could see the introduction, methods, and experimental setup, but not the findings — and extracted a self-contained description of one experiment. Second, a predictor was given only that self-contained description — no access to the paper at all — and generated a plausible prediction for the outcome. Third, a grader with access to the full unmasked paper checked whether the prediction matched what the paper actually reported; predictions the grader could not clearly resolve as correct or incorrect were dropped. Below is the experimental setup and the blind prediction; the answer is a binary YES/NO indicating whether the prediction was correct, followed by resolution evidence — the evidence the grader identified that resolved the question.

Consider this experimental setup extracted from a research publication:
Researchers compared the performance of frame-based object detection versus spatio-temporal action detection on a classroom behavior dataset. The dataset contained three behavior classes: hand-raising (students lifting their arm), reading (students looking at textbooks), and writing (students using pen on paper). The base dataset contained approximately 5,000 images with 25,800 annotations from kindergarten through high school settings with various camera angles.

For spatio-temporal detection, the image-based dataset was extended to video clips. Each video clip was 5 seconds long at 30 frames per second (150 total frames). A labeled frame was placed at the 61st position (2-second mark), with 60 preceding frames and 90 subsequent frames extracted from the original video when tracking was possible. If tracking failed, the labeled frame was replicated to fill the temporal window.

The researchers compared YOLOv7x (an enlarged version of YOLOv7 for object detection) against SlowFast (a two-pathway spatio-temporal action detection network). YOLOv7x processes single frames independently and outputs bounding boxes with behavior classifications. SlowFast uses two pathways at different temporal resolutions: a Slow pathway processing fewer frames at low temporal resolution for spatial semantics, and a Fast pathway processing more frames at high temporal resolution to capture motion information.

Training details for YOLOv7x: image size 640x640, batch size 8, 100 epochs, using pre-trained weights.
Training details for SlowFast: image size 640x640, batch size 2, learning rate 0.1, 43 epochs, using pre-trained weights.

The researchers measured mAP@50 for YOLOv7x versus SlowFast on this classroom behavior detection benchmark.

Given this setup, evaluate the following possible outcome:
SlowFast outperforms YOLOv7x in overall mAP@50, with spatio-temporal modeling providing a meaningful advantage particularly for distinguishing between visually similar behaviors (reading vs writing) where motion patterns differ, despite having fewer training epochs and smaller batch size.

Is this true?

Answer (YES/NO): NO